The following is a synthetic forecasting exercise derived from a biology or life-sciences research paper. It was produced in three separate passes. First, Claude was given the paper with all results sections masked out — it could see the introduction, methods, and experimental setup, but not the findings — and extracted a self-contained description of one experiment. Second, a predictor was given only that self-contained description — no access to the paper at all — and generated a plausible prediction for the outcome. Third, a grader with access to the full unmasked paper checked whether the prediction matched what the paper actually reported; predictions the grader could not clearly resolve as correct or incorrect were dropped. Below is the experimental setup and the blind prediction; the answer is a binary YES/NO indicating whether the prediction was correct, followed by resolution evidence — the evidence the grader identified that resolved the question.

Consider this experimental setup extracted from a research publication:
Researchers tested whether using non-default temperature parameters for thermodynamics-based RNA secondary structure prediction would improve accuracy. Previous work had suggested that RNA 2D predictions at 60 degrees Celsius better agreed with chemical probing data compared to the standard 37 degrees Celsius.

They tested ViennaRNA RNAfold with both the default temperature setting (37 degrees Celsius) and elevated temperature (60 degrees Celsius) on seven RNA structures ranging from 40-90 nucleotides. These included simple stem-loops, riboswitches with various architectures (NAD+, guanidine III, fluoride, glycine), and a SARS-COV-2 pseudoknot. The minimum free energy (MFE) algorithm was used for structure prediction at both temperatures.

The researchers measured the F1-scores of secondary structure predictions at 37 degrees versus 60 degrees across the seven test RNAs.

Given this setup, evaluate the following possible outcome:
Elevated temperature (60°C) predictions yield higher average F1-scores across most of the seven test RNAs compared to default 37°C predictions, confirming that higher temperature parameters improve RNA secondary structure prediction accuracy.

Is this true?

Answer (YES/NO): NO